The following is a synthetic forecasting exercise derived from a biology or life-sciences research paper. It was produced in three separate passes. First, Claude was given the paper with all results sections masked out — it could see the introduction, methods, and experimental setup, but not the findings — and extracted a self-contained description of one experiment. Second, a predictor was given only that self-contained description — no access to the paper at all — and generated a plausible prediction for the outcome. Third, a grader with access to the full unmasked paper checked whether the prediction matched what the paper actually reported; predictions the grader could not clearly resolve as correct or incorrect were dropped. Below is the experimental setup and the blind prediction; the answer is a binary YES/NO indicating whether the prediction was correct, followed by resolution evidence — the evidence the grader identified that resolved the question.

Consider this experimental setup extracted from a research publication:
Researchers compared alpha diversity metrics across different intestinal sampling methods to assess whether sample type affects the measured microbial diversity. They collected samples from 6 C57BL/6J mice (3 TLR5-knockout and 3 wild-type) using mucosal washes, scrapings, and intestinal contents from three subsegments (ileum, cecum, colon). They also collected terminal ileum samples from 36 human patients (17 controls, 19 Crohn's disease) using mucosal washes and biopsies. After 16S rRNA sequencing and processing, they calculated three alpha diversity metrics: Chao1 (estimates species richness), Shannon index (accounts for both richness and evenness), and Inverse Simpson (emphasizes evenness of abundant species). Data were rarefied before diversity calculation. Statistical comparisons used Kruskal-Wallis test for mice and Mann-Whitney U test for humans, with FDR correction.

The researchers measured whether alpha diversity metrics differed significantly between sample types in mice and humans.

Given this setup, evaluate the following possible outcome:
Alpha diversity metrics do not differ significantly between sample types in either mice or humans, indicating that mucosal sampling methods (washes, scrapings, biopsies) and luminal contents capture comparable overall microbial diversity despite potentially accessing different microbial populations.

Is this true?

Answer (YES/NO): YES